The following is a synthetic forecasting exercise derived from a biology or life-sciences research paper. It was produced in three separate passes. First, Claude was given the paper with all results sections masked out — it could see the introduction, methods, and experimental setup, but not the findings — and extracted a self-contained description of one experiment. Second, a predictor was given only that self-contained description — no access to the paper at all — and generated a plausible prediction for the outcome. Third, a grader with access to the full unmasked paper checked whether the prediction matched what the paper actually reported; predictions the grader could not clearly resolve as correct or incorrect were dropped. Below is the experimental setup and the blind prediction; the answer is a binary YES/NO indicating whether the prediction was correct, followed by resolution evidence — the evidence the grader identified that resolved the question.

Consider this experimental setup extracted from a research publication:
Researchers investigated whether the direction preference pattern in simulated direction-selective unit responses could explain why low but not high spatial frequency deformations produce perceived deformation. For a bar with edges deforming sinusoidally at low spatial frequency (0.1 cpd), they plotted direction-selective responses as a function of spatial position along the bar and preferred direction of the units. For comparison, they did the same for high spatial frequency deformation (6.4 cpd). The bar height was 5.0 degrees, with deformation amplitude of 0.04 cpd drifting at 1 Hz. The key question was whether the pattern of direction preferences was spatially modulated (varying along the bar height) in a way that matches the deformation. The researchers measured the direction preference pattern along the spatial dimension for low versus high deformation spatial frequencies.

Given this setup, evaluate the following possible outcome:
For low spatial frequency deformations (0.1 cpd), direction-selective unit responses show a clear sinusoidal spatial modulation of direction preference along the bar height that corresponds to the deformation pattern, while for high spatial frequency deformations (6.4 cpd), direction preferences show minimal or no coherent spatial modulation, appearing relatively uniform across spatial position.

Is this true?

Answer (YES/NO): NO